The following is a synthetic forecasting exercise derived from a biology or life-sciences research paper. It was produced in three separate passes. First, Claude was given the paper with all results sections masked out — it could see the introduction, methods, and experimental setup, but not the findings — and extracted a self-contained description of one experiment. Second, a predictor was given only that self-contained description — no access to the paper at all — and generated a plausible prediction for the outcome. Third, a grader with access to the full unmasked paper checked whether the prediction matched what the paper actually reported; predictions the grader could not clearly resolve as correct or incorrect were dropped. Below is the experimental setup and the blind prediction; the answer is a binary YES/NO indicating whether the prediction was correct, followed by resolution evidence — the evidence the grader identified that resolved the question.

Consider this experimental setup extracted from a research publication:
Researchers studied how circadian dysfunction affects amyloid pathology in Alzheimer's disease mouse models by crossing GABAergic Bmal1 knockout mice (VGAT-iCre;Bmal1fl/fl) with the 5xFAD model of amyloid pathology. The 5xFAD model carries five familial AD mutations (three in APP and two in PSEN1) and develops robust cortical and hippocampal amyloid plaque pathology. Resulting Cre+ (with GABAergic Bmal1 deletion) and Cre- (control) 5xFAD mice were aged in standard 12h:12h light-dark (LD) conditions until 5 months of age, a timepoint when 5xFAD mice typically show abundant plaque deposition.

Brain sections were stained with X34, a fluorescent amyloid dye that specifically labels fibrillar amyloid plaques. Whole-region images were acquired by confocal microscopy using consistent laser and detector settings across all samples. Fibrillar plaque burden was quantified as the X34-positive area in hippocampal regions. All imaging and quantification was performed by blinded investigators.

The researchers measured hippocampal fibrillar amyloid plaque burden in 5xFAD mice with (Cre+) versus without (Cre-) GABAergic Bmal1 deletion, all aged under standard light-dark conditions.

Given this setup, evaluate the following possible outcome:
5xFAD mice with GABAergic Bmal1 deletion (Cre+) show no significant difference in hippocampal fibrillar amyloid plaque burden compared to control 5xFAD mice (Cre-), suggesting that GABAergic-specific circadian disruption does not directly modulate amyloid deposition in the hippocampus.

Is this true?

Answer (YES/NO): YES